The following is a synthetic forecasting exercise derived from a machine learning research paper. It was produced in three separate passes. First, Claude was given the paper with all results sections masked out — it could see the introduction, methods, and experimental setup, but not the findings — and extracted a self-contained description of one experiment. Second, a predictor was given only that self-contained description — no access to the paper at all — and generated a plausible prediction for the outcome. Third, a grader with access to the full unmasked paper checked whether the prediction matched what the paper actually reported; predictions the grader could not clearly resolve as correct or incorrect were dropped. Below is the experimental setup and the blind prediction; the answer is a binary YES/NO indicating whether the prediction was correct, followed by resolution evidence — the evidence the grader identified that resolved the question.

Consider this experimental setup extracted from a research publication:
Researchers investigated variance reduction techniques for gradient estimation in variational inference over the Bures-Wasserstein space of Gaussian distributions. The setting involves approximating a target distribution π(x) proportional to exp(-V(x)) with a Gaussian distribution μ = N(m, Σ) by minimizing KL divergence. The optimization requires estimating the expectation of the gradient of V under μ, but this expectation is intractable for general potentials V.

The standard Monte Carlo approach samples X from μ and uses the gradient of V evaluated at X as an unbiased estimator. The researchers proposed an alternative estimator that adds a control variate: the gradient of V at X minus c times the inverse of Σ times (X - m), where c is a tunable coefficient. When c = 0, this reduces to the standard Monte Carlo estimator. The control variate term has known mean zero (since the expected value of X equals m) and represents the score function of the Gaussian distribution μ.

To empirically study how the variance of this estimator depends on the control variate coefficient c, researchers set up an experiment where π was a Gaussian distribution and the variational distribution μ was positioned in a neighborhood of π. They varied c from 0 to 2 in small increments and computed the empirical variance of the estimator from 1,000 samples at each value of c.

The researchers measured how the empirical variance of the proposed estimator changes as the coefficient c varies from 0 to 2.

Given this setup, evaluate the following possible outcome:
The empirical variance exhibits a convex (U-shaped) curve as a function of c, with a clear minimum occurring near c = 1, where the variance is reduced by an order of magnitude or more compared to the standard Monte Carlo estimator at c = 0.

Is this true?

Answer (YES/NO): YES